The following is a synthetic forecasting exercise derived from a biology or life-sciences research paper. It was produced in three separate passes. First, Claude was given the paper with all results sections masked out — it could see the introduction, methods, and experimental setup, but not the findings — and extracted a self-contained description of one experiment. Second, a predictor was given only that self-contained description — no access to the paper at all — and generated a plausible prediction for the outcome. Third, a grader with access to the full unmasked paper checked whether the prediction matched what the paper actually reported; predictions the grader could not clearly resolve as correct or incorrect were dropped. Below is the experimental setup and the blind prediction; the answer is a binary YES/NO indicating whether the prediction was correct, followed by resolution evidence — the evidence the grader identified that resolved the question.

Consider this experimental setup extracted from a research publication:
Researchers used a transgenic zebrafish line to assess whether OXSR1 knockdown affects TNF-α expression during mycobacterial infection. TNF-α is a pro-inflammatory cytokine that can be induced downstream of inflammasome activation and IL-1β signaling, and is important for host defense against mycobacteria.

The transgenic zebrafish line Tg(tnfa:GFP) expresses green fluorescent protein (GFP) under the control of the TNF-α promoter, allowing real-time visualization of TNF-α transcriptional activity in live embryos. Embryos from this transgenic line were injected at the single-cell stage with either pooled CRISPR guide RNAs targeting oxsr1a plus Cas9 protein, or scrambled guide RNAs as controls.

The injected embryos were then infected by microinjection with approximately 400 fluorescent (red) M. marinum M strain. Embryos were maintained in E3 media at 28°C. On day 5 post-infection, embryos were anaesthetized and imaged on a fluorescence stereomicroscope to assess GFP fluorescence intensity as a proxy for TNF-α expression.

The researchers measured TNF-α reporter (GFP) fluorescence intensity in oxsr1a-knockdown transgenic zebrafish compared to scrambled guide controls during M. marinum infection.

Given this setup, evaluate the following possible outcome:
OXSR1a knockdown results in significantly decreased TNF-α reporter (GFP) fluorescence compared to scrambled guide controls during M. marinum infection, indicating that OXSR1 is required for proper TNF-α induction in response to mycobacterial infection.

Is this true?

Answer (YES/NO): NO